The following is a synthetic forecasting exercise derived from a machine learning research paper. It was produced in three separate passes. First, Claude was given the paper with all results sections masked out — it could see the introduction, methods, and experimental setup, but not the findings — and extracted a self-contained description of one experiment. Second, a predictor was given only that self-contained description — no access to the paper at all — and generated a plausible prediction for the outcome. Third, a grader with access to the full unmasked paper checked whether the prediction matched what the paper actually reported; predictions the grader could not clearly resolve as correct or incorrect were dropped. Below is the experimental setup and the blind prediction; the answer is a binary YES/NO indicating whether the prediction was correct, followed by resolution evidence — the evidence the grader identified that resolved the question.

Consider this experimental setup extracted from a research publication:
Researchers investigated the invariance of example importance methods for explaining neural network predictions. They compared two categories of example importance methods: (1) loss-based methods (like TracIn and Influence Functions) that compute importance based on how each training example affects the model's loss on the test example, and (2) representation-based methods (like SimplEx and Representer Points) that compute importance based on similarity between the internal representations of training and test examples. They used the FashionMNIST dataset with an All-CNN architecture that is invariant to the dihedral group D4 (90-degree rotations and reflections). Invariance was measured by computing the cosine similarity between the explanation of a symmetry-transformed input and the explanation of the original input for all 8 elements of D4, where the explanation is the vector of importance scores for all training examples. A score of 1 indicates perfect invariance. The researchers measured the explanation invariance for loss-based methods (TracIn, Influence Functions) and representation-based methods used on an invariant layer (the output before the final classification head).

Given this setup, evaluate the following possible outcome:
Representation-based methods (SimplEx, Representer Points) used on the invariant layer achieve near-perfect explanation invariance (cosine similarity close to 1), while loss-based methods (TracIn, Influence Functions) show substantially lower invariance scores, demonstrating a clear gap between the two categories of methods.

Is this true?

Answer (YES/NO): NO